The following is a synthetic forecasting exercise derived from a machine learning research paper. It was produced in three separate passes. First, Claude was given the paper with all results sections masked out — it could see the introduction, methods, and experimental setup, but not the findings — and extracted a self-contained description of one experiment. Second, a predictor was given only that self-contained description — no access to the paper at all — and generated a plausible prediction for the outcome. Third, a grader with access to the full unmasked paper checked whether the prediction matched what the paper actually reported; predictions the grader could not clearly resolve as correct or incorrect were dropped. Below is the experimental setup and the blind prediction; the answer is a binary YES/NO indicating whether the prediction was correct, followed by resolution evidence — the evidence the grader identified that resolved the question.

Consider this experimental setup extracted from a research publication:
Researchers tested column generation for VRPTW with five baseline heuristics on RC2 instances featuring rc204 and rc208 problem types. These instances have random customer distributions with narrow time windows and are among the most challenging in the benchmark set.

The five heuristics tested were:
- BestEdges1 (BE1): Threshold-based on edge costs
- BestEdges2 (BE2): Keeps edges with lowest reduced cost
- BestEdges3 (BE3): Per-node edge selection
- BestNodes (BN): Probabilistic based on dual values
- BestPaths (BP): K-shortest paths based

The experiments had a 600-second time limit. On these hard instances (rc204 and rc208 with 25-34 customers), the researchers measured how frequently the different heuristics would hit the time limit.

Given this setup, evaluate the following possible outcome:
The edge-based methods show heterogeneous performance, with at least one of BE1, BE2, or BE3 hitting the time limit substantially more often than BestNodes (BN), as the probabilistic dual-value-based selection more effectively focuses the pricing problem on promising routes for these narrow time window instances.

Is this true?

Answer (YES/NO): NO